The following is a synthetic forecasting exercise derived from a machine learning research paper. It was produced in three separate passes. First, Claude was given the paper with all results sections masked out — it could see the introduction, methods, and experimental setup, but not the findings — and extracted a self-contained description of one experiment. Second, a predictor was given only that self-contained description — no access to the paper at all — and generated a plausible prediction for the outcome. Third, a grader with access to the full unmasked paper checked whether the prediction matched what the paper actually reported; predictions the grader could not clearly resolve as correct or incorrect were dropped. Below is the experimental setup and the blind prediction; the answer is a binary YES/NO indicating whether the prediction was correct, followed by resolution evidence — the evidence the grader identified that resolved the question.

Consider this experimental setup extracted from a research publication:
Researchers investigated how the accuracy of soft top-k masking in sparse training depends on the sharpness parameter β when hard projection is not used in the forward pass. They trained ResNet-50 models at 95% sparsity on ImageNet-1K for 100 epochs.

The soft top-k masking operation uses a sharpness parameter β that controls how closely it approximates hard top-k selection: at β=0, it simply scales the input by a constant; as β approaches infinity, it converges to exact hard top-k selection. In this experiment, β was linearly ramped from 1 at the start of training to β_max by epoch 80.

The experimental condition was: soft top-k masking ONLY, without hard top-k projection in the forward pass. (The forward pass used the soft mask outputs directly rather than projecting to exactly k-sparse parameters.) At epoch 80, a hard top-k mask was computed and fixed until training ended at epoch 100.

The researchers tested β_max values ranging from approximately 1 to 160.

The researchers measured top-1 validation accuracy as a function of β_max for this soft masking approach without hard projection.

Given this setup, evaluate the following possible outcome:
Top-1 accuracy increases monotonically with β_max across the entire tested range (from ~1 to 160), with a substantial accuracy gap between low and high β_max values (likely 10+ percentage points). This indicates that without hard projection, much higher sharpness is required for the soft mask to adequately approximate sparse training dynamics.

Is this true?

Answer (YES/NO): NO